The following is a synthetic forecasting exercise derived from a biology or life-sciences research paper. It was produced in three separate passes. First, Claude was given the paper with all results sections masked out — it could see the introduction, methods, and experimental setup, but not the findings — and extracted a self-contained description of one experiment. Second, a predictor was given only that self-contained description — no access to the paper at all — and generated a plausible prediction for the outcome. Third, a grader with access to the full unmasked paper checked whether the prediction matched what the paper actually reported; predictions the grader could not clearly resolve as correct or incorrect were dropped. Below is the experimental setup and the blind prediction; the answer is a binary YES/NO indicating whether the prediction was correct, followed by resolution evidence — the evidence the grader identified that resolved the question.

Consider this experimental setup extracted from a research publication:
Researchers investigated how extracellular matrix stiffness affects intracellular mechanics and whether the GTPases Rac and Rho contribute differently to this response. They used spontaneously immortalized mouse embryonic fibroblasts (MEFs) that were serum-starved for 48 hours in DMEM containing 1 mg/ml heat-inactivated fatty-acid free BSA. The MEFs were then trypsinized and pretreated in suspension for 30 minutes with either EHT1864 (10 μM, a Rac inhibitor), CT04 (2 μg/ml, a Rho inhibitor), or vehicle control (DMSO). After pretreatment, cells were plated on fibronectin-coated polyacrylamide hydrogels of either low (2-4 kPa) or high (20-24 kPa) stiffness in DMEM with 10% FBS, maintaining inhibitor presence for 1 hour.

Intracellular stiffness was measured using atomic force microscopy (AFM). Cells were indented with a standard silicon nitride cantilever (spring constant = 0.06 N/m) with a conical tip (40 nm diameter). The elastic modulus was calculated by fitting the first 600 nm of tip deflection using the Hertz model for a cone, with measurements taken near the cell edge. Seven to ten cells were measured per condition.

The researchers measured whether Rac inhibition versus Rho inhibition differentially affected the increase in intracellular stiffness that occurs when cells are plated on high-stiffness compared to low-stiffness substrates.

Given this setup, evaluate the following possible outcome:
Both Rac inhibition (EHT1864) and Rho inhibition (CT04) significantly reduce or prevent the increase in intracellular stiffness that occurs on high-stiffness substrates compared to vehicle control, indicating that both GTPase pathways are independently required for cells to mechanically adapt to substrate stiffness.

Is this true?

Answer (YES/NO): YES